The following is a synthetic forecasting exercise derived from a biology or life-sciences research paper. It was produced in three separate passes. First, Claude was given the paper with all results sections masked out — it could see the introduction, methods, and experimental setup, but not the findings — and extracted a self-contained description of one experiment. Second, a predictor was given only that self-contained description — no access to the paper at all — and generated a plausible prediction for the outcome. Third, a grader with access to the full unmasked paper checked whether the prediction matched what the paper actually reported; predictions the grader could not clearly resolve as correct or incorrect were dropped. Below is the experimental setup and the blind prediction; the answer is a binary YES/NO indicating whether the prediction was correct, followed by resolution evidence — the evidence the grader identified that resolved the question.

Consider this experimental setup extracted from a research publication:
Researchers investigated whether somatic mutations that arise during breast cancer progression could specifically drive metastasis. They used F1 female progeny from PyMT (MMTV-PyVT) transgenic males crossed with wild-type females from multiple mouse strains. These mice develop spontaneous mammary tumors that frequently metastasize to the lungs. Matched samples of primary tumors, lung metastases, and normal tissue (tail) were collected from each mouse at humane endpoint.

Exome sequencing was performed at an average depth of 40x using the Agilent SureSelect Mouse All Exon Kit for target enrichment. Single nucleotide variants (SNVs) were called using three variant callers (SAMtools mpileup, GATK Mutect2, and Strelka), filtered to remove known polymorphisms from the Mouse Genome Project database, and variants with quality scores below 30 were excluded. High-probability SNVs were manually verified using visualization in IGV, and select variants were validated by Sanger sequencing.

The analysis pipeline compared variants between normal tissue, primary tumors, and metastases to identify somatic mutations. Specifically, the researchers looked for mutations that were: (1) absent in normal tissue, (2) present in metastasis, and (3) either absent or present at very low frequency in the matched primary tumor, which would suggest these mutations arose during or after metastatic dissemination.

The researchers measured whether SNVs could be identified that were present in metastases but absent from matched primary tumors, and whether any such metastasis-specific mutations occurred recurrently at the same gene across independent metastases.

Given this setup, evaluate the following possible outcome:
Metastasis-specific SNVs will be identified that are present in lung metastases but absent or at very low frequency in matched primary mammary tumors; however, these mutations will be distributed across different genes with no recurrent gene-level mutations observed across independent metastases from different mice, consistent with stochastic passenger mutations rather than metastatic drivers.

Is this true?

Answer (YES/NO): NO